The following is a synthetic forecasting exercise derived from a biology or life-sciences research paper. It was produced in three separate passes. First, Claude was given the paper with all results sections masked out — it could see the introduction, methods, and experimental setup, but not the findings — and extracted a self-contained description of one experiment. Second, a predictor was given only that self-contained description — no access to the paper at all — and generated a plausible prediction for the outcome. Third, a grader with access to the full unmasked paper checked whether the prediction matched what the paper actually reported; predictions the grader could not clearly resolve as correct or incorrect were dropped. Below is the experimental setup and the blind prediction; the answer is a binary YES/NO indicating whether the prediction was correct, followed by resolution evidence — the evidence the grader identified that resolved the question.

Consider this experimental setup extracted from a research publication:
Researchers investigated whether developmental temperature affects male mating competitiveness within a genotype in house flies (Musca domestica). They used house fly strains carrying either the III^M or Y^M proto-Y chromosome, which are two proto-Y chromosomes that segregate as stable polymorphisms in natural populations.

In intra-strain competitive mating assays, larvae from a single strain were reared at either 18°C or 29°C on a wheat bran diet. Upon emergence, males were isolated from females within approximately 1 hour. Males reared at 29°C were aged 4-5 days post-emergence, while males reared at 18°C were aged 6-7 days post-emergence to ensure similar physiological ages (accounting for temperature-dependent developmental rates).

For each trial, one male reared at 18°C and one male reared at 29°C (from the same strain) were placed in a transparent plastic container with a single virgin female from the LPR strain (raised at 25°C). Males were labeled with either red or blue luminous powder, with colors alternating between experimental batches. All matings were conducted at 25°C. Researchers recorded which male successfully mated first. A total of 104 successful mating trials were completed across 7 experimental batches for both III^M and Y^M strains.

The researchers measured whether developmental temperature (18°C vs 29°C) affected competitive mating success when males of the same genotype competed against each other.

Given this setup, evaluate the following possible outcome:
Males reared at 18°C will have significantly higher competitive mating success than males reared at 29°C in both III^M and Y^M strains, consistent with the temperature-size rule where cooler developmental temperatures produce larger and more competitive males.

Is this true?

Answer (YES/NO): YES